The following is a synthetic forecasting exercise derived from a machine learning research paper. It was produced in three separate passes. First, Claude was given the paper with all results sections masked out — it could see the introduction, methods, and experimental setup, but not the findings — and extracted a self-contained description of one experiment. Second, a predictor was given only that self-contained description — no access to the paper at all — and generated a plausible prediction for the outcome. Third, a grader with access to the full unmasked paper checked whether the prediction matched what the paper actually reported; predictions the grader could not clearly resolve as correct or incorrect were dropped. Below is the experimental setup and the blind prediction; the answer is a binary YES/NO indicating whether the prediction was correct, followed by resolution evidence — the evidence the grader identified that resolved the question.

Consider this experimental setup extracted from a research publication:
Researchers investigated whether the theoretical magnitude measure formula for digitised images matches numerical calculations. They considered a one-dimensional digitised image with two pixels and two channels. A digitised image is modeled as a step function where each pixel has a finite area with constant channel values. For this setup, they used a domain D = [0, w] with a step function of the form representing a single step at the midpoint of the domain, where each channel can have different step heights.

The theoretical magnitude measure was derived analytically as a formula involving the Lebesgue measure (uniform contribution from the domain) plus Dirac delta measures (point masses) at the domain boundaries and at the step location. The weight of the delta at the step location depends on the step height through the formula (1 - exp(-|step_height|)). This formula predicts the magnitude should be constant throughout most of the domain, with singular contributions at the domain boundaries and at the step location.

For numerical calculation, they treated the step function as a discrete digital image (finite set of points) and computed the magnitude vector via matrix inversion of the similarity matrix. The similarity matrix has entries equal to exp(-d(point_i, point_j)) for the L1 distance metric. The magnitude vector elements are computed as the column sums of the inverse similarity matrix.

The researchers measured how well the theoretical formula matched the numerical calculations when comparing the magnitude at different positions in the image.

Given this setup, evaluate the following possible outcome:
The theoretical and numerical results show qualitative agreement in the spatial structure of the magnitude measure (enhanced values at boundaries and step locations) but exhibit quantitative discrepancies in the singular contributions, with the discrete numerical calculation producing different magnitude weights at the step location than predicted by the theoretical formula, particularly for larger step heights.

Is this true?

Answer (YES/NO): NO